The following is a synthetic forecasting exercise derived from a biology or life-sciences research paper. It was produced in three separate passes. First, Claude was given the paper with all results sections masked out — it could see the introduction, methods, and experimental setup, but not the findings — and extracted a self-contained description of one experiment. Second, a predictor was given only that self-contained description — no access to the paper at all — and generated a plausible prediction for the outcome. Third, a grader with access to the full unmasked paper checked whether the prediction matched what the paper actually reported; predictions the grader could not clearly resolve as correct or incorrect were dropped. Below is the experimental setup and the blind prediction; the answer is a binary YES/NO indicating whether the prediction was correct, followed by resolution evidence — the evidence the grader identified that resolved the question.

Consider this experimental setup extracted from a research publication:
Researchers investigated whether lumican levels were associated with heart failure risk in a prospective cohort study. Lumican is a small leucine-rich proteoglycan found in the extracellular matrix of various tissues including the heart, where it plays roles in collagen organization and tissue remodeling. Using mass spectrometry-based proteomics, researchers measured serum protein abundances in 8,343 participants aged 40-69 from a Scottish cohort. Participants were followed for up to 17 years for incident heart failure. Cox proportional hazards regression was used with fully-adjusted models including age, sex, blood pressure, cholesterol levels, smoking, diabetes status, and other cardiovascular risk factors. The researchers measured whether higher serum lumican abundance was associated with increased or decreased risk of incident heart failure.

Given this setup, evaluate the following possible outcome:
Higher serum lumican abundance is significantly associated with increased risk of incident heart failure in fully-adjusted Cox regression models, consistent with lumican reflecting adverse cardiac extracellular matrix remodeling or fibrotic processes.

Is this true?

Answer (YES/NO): YES